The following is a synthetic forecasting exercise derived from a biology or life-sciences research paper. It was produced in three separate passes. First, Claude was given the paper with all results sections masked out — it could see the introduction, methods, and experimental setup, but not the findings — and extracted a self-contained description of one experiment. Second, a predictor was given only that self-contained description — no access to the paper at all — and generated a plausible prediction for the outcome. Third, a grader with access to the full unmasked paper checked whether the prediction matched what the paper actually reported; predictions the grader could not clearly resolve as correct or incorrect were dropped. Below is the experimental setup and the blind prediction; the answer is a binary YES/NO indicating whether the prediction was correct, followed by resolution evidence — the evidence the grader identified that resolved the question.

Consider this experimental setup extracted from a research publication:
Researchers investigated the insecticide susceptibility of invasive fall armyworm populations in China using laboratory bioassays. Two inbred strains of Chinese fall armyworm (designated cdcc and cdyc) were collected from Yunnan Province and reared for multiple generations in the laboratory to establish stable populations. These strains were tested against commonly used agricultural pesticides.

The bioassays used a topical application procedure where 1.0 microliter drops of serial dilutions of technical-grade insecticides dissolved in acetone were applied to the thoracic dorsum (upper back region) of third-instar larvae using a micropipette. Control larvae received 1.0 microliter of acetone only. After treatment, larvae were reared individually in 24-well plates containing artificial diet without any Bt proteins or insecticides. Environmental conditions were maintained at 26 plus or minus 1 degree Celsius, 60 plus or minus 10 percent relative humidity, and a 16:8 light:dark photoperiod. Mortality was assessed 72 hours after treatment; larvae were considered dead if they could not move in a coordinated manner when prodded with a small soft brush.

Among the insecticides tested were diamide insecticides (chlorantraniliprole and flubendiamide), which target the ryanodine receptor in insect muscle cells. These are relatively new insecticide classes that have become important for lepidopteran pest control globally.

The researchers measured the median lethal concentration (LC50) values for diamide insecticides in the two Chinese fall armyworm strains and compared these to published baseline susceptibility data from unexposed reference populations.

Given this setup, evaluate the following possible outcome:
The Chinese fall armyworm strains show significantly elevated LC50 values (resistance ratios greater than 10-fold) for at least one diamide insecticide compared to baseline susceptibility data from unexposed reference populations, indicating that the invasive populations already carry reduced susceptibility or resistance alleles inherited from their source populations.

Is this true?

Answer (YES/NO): NO